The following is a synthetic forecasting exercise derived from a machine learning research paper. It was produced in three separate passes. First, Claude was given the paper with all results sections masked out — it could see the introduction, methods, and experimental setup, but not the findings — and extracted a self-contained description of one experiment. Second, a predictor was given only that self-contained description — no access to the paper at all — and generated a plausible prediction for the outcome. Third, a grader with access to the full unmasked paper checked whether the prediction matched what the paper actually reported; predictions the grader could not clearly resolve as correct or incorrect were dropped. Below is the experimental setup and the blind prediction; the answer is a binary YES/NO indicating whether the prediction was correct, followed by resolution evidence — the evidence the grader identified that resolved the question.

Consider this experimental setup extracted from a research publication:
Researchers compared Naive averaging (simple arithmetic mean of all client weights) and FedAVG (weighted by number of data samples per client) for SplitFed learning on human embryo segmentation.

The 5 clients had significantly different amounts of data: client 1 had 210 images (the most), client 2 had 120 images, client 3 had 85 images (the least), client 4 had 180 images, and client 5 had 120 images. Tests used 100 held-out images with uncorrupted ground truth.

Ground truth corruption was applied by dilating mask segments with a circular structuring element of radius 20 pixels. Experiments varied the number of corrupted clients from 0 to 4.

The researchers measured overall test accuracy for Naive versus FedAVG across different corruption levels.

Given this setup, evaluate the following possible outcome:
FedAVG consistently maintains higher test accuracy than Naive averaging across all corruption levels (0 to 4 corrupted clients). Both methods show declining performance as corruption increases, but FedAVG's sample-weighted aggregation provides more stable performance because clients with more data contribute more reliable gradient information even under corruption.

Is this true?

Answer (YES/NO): NO